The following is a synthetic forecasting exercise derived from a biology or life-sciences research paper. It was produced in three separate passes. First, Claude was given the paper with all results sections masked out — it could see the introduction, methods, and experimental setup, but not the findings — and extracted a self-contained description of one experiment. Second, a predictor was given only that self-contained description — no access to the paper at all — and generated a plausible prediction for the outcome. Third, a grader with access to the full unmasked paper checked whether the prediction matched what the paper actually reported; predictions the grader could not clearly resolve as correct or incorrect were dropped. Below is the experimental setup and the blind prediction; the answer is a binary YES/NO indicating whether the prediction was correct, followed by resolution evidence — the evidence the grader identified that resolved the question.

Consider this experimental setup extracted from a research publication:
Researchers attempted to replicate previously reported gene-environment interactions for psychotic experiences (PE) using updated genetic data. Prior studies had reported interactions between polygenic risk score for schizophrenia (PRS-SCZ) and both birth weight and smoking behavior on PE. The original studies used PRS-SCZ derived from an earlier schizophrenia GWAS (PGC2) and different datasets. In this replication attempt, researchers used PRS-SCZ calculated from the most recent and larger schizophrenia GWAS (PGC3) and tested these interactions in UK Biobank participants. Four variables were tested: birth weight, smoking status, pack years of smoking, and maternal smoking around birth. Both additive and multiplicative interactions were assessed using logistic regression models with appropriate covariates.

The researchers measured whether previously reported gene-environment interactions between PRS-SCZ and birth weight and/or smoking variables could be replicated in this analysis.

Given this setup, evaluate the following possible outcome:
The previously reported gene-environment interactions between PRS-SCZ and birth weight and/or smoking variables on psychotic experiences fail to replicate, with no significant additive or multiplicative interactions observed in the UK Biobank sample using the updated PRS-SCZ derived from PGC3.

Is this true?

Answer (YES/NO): NO